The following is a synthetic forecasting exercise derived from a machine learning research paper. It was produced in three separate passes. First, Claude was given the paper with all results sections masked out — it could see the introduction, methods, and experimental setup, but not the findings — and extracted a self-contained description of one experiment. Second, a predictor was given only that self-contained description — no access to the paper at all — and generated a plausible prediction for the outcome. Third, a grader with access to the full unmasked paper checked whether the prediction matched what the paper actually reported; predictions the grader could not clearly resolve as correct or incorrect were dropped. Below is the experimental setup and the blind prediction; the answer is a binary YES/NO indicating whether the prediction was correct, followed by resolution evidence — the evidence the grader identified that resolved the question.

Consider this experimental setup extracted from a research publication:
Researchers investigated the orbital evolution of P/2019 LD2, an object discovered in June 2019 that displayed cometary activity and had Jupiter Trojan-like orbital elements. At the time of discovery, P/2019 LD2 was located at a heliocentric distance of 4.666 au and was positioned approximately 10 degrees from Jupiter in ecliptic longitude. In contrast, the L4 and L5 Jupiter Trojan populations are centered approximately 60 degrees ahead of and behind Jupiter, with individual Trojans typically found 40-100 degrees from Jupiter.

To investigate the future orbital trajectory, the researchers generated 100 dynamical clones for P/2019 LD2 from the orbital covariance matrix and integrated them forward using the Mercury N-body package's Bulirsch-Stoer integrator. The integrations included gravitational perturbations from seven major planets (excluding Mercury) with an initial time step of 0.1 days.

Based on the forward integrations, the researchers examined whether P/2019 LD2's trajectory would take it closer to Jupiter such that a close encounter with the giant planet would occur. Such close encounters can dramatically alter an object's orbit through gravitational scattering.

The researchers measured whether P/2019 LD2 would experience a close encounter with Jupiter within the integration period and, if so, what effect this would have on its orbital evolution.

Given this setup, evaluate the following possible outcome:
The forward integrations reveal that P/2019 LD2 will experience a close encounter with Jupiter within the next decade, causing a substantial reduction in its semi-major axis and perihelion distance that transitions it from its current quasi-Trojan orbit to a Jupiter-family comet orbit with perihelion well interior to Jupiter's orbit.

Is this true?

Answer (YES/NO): NO